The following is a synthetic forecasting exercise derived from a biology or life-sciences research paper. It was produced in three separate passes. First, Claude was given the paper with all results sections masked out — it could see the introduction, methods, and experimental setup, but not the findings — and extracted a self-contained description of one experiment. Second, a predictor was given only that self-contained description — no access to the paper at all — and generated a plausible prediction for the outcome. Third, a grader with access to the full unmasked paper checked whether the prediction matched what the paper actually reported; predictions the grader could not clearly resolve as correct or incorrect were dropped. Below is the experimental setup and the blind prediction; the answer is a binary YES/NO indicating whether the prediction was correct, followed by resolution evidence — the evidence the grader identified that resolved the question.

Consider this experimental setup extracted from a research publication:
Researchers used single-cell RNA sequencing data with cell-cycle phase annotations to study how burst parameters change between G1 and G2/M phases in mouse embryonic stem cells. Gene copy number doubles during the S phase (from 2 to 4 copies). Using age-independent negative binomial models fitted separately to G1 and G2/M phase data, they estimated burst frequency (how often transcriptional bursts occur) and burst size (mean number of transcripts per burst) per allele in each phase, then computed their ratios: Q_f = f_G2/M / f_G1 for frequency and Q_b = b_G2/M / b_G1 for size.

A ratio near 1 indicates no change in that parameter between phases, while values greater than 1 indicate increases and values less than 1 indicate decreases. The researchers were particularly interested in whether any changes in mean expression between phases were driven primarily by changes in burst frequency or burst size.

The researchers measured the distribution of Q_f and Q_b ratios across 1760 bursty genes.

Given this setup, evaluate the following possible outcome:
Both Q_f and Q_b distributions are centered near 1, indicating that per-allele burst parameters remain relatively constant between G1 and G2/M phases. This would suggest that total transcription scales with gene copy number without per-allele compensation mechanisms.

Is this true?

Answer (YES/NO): NO